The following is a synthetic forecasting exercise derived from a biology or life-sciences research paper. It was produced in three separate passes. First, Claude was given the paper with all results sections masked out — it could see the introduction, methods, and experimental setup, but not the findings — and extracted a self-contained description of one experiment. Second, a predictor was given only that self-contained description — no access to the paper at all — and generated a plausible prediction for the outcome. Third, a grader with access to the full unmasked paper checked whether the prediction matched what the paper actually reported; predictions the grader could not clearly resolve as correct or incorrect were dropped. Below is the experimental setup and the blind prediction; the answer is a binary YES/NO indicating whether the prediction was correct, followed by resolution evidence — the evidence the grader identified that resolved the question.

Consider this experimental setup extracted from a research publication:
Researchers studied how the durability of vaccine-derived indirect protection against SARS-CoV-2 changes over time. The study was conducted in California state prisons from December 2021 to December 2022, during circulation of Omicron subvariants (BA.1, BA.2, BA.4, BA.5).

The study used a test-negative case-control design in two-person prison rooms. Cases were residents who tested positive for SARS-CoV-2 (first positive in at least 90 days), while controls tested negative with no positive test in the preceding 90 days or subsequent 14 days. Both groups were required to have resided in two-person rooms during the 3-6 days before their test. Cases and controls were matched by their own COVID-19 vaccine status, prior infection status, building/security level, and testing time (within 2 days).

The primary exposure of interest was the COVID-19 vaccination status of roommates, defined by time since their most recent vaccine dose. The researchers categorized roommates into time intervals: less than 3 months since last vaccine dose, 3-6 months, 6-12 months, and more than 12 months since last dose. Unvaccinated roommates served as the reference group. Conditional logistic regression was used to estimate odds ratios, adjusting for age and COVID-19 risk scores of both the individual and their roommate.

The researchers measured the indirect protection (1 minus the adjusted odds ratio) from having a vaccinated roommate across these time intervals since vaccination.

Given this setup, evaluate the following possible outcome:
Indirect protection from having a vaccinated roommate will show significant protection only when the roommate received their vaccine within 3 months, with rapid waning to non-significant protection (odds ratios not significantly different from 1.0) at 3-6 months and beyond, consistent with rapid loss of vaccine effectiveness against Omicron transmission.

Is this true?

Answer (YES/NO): NO